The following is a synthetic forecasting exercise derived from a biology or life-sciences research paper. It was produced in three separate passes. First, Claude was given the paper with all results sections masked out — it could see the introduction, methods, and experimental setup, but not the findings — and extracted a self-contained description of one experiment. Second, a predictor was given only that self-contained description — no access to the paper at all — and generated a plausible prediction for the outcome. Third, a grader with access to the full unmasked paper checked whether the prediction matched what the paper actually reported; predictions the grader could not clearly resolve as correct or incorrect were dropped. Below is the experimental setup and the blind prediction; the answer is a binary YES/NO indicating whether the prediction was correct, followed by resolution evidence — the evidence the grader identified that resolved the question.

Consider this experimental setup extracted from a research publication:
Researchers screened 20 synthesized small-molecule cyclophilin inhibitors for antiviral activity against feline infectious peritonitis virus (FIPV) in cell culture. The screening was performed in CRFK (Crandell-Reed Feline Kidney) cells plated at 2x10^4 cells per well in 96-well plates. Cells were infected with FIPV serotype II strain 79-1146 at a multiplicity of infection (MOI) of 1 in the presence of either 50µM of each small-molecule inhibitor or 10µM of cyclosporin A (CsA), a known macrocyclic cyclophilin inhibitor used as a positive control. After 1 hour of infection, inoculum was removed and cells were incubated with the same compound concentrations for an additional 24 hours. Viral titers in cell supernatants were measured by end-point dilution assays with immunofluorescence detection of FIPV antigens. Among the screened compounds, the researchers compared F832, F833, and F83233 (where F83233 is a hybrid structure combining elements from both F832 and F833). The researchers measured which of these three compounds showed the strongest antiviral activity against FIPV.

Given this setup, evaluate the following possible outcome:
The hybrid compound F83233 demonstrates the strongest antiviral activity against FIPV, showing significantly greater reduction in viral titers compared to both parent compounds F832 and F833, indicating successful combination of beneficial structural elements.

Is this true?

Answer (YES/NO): YES